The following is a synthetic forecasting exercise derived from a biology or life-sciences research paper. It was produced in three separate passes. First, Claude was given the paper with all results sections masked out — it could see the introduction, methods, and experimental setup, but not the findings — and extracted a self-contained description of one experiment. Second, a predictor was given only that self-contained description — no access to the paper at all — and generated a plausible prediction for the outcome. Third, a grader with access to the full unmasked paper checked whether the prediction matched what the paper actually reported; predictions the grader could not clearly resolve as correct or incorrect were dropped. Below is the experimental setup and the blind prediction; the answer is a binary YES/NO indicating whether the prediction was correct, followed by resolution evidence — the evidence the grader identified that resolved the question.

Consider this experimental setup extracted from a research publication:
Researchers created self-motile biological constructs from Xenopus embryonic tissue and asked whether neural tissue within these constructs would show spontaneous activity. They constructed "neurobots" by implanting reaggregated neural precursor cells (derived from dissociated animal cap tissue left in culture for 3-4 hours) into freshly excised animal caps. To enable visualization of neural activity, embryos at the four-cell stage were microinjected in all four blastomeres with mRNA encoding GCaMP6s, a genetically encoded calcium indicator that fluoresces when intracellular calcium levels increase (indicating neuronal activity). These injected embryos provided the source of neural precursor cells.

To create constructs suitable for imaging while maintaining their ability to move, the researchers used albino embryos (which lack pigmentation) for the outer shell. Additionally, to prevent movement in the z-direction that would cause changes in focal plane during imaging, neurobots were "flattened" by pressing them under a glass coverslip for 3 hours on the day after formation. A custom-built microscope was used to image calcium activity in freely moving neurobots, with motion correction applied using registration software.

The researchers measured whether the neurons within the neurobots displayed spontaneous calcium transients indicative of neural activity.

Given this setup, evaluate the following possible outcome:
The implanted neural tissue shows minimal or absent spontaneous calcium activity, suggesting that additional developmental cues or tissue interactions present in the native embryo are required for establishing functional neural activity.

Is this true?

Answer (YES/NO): NO